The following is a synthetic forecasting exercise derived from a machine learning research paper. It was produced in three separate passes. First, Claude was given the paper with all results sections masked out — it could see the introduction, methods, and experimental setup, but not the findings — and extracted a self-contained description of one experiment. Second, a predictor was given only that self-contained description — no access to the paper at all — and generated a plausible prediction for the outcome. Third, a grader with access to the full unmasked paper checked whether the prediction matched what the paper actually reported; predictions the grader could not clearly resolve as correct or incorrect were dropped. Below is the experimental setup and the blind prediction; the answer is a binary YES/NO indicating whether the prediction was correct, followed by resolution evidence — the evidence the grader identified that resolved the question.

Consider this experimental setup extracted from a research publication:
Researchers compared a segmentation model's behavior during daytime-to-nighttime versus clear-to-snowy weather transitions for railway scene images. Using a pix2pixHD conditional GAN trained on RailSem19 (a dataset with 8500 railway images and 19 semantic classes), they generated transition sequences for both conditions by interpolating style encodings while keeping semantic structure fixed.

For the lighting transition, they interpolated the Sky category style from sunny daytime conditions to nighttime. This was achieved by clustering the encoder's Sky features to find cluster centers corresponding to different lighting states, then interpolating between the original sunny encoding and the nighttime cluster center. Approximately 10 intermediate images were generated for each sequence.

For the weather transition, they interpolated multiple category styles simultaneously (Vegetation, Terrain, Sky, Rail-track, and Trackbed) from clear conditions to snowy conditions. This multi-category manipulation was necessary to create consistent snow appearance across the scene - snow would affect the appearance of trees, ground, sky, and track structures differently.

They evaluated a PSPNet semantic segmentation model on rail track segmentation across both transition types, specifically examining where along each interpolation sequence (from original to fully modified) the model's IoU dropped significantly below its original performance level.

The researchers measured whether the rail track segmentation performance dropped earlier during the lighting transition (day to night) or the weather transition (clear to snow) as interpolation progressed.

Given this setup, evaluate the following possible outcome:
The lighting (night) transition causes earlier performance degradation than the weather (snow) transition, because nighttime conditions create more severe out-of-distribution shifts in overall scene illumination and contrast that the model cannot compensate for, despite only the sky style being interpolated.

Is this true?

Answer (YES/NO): YES